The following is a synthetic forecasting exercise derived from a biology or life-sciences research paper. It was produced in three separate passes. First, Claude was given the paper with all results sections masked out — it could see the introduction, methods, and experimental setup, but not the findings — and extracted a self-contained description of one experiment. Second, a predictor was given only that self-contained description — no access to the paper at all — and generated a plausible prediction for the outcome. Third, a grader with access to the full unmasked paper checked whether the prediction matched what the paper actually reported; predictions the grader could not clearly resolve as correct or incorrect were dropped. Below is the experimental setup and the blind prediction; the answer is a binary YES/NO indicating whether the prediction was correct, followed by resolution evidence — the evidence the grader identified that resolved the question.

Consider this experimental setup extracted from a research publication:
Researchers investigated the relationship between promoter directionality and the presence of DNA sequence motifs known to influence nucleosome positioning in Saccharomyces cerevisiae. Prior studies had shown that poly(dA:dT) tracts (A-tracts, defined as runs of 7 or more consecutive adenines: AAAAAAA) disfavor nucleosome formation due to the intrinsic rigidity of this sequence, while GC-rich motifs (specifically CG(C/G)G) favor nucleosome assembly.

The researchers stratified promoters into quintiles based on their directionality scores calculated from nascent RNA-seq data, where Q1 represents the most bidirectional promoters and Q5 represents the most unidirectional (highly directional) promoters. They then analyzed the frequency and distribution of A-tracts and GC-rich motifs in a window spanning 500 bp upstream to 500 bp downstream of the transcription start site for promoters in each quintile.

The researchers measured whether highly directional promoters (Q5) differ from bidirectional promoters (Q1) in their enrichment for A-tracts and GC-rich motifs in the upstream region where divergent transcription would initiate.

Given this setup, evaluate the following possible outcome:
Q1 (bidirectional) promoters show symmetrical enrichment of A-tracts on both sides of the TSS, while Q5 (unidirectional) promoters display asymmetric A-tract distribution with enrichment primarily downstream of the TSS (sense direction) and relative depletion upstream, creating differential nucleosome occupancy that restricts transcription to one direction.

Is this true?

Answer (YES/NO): NO